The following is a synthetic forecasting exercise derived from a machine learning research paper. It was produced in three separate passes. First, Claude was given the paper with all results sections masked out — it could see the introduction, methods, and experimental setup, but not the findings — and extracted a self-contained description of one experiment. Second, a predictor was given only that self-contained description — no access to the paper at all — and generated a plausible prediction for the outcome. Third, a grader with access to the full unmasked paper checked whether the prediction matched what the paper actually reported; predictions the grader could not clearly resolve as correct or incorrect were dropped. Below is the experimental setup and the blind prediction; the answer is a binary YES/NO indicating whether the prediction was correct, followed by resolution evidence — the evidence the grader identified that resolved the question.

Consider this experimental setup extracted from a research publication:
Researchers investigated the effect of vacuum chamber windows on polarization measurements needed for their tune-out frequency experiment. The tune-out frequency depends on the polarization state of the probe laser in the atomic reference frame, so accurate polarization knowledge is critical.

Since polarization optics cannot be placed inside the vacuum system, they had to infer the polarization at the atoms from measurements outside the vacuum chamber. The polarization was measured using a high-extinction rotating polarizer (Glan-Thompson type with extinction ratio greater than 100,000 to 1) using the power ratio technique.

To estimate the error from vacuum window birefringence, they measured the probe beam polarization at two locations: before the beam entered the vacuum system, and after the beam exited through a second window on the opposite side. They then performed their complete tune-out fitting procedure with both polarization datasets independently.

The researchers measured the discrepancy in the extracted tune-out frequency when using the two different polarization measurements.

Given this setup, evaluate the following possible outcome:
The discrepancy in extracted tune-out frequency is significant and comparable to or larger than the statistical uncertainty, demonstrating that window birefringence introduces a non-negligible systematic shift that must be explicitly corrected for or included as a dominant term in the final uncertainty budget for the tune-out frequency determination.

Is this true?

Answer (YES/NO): YES